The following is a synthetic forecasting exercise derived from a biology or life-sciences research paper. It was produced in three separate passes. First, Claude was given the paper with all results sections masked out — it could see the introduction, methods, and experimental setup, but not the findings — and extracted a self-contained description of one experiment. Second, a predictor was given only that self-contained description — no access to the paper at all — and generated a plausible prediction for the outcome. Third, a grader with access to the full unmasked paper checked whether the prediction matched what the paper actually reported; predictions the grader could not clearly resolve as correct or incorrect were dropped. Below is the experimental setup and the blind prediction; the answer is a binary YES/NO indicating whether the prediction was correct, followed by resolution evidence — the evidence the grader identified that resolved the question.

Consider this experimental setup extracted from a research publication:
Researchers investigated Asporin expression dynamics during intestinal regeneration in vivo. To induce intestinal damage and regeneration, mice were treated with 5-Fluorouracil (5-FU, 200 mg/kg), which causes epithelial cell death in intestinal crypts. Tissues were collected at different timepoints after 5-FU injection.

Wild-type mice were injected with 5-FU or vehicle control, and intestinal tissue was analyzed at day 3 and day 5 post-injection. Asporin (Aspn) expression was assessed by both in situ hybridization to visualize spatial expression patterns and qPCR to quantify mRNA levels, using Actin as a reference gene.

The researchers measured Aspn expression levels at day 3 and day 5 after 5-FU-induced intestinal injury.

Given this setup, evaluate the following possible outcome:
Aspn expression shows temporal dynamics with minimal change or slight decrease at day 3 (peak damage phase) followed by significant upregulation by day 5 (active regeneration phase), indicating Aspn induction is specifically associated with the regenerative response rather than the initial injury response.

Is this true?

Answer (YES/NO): NO